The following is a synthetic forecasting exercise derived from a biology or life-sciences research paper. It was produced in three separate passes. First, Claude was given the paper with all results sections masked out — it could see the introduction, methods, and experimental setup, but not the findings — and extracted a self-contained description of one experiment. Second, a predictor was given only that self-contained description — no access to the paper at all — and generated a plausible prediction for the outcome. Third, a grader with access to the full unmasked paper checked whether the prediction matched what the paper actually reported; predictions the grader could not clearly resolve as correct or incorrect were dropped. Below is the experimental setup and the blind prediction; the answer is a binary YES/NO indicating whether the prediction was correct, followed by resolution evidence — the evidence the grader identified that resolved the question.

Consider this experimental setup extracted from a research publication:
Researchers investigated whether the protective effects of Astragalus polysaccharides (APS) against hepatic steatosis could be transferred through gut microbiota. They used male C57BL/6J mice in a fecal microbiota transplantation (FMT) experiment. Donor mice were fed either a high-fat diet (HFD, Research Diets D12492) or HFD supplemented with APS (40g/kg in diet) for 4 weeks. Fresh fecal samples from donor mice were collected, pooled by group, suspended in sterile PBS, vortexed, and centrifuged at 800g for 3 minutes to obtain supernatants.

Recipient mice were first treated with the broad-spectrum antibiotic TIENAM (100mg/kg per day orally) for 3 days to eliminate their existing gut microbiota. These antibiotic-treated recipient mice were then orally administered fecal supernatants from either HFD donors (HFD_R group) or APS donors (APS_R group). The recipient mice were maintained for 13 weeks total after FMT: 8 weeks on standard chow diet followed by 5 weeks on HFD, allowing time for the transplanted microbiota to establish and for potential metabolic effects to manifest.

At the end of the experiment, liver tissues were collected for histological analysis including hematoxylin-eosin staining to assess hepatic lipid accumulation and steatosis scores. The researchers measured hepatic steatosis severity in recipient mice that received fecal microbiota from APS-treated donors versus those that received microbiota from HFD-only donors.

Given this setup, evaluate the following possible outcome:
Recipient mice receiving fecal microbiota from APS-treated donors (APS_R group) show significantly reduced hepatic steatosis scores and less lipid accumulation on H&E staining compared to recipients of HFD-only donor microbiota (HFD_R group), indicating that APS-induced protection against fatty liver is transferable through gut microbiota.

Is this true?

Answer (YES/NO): NO